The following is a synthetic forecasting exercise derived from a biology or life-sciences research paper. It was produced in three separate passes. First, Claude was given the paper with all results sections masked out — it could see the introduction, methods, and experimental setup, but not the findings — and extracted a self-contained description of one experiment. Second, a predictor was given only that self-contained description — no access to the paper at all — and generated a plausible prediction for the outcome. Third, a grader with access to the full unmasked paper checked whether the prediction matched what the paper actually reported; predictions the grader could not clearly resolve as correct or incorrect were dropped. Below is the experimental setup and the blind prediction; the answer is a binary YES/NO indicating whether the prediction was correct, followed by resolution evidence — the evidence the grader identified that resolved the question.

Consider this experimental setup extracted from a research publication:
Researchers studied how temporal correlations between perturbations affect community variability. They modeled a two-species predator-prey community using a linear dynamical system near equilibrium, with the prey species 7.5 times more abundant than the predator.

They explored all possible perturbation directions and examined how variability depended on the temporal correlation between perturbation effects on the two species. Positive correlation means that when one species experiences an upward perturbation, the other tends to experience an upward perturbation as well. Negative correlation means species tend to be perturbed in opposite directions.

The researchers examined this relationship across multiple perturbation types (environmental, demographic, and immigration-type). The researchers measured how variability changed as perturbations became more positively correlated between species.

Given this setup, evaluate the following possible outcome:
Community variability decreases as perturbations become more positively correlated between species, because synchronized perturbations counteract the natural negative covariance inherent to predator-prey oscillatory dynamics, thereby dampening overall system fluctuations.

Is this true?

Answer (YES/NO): NO